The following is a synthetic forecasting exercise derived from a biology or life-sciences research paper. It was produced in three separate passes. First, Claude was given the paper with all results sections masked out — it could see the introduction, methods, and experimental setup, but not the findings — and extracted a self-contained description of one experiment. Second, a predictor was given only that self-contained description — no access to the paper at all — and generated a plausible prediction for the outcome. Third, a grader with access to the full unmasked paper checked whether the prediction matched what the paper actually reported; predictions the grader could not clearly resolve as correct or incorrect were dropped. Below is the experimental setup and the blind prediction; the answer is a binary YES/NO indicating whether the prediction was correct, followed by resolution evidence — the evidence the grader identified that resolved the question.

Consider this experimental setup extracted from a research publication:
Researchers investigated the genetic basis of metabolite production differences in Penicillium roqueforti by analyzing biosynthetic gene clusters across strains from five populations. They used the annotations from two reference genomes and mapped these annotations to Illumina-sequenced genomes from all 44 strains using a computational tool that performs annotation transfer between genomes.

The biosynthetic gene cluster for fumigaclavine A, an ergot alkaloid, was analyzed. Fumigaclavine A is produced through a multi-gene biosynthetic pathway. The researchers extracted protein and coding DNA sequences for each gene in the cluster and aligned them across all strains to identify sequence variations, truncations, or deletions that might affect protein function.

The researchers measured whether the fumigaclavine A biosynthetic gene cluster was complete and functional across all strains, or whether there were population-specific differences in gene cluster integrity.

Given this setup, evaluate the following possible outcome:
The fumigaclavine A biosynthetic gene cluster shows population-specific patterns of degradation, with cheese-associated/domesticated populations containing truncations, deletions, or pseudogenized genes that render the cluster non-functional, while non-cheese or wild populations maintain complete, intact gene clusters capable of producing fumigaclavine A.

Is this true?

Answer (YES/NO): NO